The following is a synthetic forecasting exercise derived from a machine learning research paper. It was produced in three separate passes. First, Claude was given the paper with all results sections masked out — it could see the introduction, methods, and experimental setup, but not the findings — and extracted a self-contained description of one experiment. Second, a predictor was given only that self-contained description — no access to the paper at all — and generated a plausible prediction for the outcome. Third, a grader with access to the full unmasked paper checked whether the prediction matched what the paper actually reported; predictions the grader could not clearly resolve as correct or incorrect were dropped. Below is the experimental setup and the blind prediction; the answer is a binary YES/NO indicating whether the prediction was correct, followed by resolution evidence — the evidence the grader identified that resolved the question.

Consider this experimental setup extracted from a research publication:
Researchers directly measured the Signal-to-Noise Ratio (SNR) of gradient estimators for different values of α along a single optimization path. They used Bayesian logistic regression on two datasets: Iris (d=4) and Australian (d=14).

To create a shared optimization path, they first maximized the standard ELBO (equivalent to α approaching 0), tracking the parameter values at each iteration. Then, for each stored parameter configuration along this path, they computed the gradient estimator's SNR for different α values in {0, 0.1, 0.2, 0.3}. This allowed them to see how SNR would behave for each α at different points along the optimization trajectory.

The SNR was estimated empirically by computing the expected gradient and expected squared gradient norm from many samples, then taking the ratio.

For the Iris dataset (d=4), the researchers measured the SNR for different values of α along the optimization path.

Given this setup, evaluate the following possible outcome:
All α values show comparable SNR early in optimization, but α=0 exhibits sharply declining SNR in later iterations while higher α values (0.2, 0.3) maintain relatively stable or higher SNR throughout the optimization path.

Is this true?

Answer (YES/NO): NO